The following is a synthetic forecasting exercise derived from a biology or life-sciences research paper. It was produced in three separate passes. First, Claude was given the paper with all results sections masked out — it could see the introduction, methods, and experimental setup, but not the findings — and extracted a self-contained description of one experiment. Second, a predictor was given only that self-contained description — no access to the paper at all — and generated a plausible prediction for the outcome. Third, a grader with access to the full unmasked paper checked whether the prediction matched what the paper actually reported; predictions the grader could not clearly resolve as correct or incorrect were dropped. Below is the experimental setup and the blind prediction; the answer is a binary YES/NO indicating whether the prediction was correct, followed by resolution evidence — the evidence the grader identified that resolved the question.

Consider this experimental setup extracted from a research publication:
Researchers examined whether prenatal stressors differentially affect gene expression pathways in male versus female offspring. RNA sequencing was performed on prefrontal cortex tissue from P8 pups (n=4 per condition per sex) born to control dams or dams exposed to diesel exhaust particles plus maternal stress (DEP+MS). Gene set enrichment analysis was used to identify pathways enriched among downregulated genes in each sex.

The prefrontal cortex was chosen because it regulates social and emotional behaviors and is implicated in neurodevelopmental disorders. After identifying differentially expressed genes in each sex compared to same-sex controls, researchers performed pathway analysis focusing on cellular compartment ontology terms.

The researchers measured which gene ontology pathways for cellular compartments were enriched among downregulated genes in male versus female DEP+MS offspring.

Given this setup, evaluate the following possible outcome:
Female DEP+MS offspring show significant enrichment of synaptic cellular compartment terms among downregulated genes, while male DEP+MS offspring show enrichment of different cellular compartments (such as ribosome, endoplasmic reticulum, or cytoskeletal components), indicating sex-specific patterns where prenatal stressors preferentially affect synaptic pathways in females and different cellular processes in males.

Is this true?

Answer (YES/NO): NO